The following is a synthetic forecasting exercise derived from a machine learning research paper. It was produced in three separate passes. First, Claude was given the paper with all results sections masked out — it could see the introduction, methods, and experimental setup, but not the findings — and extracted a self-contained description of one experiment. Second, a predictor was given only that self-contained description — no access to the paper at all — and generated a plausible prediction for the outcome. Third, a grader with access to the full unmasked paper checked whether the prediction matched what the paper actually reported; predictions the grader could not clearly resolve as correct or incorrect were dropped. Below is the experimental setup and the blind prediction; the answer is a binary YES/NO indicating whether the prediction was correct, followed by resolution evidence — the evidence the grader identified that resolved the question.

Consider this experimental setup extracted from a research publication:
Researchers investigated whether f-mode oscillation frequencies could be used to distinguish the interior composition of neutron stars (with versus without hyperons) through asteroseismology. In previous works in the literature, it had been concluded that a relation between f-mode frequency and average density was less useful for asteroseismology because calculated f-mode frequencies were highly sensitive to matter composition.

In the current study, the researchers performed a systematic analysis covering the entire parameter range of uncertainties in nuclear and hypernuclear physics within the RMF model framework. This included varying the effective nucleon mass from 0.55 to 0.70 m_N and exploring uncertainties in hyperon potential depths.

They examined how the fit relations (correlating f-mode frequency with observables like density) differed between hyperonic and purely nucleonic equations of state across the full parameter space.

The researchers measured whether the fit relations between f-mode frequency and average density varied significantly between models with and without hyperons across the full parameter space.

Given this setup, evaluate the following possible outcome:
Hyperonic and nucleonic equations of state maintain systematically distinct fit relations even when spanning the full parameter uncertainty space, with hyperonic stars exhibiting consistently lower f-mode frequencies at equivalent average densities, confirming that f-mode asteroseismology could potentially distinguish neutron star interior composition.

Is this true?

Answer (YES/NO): NO